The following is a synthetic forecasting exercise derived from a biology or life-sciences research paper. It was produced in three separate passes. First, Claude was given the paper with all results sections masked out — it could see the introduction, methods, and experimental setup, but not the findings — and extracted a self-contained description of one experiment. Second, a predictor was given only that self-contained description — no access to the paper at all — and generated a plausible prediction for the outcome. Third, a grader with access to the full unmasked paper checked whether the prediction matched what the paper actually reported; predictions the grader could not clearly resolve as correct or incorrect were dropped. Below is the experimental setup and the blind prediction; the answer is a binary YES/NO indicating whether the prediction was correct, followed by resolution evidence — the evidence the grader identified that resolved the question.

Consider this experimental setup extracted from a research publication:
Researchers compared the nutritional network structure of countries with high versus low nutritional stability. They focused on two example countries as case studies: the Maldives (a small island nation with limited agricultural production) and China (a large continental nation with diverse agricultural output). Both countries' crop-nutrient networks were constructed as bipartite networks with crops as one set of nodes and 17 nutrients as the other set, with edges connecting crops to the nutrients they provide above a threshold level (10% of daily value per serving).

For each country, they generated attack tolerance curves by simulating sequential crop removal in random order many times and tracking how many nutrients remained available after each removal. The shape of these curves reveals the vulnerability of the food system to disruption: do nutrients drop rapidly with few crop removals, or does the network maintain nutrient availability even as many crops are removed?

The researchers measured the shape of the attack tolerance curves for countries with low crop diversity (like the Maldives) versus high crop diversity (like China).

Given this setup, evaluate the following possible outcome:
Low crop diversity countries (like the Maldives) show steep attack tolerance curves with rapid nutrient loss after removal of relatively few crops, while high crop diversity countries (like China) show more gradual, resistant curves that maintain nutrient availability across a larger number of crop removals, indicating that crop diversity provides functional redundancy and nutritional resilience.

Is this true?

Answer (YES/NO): YES